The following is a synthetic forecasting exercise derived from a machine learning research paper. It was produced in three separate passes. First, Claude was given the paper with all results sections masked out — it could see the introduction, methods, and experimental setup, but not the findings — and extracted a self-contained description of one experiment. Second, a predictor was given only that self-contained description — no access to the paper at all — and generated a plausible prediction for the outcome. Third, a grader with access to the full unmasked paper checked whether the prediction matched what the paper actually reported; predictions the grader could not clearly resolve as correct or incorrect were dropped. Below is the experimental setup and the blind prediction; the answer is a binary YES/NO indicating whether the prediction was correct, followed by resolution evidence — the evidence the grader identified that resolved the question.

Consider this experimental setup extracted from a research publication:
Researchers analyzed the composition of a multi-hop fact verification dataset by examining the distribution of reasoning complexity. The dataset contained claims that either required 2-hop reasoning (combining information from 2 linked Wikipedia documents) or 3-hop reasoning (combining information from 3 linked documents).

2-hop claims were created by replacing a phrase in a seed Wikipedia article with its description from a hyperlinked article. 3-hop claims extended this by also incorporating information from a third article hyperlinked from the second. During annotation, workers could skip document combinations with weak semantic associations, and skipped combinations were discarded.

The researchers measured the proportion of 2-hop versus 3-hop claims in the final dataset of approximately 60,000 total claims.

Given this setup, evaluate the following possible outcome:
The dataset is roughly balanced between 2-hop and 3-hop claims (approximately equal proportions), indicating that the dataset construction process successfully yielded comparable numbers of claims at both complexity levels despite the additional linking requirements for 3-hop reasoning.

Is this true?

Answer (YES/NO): NO